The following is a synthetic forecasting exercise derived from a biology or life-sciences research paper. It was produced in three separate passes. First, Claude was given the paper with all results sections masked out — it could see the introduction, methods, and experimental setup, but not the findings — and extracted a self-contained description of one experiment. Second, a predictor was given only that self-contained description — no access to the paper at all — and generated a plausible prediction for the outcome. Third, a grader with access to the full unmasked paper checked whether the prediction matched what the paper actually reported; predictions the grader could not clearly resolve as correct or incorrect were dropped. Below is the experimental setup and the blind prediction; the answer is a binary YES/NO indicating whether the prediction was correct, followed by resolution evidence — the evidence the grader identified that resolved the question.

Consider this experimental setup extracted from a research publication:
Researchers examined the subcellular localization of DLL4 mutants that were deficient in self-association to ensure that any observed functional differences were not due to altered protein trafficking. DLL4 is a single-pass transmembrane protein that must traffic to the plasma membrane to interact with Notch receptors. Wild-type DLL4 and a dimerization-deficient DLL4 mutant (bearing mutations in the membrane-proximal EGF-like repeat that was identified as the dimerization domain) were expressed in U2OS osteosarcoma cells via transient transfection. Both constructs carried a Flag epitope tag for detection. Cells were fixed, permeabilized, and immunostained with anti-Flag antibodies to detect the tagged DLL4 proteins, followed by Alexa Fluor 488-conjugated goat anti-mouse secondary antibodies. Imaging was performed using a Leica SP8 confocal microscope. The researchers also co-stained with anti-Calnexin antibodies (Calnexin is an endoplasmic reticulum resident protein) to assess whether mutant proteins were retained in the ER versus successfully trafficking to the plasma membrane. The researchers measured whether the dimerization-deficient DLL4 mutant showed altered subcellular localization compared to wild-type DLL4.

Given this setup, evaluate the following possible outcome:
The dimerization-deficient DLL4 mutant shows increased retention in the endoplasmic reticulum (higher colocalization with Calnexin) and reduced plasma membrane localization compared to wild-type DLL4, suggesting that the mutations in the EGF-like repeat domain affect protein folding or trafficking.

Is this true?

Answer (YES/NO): NO